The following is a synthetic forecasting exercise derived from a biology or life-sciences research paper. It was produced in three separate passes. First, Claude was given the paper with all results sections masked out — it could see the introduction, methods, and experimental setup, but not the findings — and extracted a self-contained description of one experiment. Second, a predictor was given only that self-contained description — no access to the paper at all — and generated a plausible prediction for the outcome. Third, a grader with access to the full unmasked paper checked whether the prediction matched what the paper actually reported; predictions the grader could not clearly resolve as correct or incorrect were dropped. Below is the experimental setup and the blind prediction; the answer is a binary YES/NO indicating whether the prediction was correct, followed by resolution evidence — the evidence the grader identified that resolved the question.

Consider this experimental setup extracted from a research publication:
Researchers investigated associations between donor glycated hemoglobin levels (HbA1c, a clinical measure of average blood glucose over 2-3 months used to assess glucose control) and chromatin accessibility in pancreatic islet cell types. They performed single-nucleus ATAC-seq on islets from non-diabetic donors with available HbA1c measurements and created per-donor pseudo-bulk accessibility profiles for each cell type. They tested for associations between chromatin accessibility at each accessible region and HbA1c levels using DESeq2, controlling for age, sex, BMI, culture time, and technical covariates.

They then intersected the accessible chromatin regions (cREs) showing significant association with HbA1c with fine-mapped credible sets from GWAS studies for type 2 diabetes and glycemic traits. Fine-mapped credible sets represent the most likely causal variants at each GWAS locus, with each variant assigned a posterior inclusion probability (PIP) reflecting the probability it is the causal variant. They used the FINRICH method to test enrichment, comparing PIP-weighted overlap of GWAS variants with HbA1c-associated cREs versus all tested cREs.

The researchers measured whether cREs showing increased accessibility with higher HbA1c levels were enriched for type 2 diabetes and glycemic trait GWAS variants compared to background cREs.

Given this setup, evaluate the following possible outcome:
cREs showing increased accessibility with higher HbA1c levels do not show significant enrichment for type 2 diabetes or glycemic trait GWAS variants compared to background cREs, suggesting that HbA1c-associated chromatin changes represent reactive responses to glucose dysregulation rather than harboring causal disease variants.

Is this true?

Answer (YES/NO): NO